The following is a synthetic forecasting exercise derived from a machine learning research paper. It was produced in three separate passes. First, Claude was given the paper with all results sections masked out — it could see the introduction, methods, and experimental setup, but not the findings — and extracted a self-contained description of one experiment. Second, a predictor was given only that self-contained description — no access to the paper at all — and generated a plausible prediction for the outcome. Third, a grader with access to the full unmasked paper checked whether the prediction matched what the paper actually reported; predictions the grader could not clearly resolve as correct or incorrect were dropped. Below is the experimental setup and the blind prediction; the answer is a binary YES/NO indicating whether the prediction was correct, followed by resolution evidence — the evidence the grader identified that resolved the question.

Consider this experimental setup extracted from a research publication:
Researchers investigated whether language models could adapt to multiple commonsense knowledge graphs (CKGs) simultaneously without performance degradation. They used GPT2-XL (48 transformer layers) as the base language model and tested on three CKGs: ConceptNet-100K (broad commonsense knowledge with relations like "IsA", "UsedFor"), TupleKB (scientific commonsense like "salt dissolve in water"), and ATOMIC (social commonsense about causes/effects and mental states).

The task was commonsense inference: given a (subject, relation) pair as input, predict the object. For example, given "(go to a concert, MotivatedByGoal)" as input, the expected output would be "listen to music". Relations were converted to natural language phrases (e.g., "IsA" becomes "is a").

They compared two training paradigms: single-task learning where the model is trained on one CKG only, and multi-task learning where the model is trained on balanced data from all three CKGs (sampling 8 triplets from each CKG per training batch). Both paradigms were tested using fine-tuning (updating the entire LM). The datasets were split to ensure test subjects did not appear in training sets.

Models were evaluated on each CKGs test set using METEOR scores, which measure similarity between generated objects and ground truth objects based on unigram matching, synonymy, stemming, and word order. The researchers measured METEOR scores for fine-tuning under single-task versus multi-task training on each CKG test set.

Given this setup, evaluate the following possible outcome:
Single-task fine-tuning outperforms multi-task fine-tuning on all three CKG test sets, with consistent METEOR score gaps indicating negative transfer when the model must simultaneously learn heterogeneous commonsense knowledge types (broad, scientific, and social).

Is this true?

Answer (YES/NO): NO